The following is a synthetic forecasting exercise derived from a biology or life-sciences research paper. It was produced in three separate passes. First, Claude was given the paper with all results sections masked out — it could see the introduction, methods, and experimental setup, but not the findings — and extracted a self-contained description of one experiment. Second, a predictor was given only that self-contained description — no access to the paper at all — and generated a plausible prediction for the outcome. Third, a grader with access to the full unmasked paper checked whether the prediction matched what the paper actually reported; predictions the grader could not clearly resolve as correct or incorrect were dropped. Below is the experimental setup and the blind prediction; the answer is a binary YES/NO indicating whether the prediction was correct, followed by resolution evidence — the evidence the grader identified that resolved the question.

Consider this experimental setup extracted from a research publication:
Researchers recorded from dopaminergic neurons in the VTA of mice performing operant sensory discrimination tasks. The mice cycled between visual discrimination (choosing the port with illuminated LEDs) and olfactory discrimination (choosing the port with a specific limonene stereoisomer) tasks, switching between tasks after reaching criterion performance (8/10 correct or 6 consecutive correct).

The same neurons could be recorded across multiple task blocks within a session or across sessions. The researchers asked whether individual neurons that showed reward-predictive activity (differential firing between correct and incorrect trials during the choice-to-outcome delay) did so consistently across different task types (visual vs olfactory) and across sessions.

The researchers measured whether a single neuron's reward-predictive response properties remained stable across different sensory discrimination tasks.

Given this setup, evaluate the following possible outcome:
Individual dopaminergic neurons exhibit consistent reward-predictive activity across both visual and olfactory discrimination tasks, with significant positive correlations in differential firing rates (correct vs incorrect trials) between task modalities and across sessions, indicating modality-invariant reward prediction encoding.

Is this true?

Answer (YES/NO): NO